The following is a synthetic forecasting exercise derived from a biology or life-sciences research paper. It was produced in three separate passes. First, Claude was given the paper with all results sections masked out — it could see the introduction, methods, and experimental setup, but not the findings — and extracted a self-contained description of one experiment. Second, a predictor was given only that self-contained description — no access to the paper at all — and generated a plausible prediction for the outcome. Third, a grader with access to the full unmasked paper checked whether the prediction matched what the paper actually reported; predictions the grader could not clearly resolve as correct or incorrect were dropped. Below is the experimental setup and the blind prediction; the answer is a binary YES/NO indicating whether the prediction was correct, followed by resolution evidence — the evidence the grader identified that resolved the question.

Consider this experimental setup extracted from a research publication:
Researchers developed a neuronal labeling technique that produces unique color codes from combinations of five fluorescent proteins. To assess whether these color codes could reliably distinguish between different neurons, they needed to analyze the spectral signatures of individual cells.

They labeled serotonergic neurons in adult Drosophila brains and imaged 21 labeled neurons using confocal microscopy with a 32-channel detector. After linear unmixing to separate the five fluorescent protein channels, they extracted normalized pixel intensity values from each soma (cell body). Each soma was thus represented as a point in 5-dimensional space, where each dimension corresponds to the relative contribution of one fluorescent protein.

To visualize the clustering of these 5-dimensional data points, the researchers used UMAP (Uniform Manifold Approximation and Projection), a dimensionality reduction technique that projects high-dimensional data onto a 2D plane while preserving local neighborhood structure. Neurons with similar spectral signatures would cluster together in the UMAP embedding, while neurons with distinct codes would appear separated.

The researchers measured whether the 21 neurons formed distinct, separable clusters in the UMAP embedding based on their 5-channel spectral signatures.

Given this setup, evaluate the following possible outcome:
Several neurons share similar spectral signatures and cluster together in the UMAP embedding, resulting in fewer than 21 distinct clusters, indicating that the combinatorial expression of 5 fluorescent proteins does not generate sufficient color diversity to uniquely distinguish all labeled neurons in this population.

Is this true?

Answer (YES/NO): NO